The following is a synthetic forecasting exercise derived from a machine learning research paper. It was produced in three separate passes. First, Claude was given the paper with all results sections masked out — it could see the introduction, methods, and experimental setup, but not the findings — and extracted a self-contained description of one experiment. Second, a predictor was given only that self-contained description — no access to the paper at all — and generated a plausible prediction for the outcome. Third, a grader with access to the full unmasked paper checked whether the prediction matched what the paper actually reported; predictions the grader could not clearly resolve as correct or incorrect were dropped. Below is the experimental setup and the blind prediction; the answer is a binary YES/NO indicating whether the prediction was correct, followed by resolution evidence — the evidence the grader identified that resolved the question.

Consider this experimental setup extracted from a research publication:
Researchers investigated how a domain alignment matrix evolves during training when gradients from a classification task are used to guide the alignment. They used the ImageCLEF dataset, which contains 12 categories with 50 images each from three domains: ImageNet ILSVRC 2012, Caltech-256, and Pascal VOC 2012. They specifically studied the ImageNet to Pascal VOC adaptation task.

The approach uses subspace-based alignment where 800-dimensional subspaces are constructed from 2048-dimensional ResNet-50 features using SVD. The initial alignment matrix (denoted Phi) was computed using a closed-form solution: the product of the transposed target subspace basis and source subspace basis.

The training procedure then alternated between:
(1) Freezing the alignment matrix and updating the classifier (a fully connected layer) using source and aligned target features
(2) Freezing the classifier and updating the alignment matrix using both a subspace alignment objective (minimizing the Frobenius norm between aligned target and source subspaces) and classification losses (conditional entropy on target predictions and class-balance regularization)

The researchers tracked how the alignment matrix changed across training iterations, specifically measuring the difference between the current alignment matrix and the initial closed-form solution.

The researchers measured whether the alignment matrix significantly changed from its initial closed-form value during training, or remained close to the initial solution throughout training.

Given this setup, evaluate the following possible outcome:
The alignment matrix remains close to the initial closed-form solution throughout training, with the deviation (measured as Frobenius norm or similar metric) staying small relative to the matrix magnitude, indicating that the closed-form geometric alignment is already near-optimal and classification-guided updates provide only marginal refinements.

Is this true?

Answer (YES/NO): NO